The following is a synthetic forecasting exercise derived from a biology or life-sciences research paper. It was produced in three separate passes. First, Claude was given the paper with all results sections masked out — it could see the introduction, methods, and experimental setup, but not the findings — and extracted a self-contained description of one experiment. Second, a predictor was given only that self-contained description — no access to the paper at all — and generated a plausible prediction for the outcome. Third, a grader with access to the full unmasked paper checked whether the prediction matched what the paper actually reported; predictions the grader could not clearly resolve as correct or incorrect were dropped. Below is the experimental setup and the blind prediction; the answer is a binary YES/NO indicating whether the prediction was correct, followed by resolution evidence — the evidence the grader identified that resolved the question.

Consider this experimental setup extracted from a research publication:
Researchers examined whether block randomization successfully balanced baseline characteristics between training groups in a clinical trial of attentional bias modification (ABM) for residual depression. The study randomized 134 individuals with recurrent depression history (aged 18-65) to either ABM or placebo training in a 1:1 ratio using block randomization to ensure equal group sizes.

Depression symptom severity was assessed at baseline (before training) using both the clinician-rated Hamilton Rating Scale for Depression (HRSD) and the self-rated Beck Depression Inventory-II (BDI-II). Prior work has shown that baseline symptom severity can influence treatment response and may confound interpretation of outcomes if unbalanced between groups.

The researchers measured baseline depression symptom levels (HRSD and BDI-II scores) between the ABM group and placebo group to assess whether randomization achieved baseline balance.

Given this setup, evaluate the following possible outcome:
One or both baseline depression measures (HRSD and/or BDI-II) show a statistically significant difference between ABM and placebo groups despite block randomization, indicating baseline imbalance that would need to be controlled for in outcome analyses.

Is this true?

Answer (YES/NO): YES